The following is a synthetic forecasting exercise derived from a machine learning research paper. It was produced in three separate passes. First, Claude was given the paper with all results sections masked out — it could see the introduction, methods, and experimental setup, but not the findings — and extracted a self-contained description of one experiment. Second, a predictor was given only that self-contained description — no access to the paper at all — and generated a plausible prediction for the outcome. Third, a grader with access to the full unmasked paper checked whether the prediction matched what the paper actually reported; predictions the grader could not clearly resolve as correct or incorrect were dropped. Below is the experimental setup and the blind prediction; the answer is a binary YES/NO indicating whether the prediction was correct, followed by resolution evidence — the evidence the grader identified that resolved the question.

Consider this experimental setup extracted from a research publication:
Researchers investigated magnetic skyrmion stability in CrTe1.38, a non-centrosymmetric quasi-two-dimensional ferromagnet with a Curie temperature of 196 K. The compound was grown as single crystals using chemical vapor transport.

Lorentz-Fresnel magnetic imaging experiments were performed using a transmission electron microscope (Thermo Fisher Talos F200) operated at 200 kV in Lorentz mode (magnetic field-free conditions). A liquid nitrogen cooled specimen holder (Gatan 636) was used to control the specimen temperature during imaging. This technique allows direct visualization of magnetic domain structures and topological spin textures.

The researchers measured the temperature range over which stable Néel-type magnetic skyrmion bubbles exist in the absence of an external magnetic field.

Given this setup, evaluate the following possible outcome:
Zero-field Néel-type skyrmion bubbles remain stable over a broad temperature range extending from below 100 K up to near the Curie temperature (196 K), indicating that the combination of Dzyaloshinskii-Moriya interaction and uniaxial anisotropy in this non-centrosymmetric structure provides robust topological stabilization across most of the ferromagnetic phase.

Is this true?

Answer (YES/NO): NO